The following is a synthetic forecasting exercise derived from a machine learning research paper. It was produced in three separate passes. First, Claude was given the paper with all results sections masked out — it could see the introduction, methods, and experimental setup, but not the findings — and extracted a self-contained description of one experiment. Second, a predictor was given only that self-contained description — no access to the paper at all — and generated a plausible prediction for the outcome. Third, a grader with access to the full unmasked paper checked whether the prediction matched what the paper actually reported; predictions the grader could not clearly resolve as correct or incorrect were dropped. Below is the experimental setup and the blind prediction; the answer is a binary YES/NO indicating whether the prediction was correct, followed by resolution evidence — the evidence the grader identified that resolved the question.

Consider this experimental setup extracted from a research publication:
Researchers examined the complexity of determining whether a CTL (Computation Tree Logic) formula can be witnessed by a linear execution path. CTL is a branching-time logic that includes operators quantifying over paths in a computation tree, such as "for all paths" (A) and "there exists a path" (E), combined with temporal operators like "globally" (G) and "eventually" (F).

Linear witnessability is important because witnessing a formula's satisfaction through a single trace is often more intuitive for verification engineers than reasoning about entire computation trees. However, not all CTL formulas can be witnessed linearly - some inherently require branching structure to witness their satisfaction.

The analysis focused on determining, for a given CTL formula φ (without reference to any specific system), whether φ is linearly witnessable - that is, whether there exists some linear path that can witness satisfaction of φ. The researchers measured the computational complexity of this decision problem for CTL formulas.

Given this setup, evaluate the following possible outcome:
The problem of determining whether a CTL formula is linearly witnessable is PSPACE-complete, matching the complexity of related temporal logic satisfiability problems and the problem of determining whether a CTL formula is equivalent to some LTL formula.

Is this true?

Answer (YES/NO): NO